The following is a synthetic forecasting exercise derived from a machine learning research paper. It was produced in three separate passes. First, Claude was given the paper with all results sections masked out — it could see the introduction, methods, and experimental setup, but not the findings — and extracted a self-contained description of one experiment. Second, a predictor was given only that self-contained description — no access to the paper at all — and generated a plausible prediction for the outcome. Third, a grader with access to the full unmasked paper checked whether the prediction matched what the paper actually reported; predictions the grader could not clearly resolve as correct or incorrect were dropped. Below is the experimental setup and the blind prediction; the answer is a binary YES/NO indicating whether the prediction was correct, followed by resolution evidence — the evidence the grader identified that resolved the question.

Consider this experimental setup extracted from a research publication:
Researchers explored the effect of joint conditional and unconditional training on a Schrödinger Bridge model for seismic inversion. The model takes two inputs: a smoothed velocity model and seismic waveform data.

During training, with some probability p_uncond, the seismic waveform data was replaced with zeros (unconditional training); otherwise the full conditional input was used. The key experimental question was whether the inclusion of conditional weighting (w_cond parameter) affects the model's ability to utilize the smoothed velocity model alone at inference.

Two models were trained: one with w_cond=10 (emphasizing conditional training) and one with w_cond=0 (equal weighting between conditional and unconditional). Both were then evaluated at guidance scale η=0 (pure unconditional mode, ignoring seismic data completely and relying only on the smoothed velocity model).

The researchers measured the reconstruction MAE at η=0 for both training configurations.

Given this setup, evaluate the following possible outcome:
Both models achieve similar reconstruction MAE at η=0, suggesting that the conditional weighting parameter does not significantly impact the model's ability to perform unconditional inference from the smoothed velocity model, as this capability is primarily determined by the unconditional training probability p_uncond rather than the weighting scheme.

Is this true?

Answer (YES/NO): NO